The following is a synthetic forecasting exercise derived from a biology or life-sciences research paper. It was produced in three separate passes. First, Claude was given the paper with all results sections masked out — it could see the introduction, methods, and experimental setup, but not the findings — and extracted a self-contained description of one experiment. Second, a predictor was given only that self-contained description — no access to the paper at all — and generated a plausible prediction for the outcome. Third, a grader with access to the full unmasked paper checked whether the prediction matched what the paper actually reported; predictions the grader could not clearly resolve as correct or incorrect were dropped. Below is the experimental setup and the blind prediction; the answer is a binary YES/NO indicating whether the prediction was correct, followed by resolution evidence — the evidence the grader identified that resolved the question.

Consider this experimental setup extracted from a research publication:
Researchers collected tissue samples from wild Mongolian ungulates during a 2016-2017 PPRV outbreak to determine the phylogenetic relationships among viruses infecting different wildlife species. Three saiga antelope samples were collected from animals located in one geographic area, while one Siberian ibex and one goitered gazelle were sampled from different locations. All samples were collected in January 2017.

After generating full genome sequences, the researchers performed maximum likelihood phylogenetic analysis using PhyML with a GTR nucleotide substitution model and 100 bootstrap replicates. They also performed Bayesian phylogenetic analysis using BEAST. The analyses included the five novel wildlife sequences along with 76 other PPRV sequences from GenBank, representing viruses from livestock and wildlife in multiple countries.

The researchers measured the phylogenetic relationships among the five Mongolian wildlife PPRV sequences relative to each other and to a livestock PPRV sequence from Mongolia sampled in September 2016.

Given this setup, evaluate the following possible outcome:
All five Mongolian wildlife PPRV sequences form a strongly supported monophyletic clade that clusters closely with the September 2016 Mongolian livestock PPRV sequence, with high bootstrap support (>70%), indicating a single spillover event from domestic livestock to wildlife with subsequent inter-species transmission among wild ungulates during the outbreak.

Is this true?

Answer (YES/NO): YES